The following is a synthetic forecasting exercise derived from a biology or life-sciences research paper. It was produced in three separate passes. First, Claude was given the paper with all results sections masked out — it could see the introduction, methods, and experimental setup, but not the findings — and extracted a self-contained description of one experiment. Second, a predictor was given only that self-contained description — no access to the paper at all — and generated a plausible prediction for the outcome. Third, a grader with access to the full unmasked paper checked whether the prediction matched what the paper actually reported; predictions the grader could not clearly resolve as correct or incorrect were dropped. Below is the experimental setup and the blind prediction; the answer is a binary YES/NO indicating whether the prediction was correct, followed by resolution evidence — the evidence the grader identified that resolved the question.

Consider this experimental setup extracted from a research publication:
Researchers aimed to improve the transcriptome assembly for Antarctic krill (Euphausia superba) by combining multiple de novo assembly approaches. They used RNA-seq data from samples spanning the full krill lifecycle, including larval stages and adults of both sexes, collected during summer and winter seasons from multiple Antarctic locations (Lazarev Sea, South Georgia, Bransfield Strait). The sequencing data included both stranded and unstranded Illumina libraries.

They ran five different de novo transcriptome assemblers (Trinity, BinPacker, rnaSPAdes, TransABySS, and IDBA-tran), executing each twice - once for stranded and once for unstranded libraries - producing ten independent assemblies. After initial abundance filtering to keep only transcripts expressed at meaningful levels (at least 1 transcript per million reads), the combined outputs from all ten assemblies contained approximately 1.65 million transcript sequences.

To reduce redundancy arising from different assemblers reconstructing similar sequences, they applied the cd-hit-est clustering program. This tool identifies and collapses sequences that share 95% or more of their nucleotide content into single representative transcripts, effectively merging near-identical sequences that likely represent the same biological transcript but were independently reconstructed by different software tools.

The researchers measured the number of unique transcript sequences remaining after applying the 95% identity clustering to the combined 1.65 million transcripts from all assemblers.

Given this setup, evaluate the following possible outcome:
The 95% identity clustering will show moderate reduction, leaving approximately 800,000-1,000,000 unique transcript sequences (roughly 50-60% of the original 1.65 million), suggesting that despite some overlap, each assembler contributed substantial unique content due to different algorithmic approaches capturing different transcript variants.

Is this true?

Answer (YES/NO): NO